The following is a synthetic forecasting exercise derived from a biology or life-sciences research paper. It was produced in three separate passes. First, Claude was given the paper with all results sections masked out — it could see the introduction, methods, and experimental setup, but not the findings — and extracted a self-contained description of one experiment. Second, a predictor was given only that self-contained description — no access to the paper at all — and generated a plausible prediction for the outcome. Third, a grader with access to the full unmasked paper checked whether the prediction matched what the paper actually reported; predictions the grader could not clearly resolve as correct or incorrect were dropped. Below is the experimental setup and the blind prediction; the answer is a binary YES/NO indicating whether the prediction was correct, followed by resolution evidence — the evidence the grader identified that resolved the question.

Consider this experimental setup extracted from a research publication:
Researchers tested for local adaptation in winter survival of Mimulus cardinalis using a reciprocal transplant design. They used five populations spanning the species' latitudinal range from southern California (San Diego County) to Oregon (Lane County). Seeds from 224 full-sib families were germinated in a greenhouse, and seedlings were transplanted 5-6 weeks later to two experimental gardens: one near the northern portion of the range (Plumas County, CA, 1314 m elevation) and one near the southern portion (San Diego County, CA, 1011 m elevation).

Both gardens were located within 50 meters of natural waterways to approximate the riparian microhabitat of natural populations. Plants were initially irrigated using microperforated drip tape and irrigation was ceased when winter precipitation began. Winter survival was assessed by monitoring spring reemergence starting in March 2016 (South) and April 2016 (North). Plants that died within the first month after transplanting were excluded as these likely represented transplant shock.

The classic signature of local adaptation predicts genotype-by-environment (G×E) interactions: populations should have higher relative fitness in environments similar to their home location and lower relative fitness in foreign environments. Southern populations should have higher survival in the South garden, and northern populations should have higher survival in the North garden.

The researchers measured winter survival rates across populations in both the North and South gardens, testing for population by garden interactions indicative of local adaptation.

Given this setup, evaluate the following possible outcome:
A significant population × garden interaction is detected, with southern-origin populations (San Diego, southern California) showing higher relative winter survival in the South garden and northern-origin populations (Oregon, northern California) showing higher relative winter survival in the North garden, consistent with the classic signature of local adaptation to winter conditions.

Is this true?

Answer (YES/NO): NO